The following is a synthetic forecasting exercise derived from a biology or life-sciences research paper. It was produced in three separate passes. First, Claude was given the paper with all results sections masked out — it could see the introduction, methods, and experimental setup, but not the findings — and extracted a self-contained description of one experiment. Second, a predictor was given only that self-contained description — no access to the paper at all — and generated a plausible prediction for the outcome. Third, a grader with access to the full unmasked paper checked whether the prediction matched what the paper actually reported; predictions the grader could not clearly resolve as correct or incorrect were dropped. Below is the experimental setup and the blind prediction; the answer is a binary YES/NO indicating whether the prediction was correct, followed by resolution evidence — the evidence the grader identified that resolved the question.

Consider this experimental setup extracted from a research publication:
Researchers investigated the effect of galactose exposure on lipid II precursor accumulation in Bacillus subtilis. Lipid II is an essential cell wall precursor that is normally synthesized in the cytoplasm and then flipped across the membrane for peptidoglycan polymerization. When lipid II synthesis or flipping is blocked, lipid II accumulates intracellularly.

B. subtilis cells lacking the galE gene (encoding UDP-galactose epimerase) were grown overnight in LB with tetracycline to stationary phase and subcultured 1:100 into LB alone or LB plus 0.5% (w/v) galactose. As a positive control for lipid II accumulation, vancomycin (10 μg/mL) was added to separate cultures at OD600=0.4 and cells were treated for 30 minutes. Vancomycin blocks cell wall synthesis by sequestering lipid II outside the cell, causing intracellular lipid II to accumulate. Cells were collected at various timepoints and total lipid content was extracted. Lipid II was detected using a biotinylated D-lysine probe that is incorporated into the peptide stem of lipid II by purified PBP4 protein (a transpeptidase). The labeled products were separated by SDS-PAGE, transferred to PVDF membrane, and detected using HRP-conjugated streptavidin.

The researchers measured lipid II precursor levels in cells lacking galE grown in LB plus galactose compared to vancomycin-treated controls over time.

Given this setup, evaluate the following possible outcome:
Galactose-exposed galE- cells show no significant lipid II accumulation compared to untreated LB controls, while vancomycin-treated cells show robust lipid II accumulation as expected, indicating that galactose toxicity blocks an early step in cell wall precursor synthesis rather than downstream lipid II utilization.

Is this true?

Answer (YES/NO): NO